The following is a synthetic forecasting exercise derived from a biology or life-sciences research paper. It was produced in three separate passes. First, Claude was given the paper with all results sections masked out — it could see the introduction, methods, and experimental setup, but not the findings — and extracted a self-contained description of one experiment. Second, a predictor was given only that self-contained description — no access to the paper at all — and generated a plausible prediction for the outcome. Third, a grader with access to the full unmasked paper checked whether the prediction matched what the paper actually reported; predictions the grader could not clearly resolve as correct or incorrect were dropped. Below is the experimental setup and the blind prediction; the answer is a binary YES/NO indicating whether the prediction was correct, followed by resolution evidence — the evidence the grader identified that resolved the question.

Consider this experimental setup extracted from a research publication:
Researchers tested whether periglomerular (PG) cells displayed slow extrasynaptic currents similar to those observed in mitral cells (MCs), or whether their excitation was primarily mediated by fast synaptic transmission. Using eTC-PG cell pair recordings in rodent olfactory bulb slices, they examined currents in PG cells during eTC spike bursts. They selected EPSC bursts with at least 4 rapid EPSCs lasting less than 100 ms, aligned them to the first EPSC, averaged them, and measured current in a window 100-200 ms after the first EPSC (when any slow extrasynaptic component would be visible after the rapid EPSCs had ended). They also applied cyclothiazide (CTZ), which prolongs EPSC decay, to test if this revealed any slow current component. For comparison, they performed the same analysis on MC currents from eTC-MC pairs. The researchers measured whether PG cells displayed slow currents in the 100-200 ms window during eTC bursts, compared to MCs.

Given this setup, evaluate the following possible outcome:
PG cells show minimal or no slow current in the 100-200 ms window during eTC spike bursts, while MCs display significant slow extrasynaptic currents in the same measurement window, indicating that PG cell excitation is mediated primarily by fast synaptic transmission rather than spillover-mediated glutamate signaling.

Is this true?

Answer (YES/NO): YES